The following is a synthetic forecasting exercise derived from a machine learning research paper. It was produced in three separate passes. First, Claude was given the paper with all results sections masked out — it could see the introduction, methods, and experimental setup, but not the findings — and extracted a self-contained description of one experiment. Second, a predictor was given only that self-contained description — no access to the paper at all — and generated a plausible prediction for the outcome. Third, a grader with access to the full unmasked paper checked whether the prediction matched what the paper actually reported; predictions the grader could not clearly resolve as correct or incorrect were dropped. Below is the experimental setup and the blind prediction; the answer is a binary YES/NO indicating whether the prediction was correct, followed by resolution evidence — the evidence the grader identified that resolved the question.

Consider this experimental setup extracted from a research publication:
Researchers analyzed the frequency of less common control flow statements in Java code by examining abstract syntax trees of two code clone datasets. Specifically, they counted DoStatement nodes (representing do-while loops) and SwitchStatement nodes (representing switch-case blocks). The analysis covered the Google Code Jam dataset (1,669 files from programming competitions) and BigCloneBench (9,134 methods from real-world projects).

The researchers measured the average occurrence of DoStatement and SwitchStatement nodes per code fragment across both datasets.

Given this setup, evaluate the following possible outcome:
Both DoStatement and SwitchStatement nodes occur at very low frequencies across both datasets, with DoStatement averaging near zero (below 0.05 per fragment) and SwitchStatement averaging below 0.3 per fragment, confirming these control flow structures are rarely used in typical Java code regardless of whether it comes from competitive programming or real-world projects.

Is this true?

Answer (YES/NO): YES